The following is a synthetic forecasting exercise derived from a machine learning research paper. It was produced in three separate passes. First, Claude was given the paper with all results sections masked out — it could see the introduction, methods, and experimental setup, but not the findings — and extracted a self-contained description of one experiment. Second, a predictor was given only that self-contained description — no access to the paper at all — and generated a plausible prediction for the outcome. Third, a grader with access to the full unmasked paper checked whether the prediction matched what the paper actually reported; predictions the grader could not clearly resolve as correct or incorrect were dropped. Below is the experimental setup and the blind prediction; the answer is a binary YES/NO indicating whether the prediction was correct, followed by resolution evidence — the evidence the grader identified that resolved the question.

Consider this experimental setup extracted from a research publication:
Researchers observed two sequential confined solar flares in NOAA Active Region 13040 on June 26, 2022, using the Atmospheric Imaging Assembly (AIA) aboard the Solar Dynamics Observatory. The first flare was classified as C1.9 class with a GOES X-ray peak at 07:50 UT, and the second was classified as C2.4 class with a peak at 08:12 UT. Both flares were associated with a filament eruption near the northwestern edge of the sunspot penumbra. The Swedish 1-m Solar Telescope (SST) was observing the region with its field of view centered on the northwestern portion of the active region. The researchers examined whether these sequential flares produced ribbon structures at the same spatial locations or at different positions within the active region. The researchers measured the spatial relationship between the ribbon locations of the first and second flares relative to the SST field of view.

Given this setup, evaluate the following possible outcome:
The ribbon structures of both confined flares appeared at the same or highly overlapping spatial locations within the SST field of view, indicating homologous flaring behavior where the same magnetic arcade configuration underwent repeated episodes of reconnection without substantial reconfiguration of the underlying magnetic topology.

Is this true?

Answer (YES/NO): NO